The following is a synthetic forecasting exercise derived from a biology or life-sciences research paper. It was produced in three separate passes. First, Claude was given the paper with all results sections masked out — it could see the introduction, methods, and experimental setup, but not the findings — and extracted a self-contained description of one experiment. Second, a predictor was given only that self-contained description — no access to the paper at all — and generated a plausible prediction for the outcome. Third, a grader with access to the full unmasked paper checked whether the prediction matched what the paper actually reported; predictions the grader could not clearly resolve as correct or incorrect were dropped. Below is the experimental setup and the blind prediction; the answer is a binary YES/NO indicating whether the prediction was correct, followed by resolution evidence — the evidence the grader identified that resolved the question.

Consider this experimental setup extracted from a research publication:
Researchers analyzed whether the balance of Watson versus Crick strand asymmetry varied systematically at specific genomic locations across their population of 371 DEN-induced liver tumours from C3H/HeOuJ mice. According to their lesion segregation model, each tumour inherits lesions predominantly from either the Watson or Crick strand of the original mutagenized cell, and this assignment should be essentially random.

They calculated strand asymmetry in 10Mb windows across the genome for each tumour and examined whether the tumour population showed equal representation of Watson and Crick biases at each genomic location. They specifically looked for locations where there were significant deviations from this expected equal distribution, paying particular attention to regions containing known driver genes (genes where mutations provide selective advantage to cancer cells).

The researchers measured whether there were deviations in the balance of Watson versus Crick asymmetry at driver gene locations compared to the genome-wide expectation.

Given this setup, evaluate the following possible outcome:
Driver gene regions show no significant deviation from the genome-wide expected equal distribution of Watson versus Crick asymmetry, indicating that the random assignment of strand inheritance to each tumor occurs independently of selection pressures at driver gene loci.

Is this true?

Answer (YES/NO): NO